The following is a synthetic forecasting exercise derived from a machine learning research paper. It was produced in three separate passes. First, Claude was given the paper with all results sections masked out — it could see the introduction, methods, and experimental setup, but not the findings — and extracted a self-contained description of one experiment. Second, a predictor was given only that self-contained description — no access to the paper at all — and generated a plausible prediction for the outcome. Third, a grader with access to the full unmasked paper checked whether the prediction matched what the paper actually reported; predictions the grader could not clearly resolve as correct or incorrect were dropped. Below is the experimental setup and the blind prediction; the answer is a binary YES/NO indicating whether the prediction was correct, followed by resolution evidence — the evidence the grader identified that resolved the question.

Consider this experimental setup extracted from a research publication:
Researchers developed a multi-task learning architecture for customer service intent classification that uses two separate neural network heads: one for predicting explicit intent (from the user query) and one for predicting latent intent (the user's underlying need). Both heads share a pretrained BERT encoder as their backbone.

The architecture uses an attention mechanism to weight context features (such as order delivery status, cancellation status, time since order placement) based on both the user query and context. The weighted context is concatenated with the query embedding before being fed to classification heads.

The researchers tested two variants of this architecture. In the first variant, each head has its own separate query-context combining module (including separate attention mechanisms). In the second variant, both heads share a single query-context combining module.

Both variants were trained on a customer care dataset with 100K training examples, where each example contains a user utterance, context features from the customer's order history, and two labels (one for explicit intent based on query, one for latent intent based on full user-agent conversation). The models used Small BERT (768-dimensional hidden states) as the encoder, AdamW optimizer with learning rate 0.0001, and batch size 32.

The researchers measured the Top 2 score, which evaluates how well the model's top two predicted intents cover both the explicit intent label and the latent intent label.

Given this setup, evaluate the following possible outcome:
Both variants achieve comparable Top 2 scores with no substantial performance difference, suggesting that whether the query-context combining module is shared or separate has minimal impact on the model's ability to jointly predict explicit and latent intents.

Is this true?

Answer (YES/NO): NO